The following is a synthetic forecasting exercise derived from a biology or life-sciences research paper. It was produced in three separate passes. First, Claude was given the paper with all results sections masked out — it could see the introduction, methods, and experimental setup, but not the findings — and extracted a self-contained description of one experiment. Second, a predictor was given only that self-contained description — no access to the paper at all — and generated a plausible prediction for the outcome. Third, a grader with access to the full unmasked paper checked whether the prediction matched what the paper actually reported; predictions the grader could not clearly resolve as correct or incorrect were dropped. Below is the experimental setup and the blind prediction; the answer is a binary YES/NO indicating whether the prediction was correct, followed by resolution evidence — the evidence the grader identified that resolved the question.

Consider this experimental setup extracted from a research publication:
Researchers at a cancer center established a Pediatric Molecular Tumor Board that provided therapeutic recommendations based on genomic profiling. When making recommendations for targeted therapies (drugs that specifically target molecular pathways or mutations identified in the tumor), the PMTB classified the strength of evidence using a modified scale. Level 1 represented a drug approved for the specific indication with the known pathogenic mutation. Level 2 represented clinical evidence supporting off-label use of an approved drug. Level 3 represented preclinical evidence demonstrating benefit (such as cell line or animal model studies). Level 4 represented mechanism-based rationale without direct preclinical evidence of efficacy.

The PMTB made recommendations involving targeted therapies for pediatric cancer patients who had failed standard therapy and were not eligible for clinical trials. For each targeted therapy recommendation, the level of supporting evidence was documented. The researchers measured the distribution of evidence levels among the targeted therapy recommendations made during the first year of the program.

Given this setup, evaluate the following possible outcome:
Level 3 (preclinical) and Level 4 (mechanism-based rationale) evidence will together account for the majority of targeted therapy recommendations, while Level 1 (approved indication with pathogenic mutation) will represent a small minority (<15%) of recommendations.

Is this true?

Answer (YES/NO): YES